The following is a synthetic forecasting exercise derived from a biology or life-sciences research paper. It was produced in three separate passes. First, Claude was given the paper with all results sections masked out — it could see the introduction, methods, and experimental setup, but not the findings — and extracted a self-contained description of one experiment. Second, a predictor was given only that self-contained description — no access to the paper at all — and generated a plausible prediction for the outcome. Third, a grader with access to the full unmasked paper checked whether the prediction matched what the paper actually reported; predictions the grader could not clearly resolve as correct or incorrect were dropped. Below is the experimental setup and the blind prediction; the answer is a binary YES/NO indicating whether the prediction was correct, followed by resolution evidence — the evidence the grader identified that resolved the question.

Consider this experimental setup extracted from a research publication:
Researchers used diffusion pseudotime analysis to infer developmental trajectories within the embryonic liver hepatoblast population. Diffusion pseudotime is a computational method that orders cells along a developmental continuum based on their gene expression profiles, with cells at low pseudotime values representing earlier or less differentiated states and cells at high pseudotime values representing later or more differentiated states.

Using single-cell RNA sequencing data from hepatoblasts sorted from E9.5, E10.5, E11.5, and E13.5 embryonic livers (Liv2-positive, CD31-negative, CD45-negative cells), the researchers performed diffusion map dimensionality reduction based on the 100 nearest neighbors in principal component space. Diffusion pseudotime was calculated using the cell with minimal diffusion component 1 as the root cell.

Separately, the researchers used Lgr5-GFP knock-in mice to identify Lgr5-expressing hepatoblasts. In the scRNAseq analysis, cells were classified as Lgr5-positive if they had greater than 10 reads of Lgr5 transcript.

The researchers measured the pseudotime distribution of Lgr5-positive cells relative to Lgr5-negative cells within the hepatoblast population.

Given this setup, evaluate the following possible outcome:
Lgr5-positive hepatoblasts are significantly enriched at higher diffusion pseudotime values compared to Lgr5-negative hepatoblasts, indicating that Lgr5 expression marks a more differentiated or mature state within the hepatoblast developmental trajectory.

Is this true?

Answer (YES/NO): NO